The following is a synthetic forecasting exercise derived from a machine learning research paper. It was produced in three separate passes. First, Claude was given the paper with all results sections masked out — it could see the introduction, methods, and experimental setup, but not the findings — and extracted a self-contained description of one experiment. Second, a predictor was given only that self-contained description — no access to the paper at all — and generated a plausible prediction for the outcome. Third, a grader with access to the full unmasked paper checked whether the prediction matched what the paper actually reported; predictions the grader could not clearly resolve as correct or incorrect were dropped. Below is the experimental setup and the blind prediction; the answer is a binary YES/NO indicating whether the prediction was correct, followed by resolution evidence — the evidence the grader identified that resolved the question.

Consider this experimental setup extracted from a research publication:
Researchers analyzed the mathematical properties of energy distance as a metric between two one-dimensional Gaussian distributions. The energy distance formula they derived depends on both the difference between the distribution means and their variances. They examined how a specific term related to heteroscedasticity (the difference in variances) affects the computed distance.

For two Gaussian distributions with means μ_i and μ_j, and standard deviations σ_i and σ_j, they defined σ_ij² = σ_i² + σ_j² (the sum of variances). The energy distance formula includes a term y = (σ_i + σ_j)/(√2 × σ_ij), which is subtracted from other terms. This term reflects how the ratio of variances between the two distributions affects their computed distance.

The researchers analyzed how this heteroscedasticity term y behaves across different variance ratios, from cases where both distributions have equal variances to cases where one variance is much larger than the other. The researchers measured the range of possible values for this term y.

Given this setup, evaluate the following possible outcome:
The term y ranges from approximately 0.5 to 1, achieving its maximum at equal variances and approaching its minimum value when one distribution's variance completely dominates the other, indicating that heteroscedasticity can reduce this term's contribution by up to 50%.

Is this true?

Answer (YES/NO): NO